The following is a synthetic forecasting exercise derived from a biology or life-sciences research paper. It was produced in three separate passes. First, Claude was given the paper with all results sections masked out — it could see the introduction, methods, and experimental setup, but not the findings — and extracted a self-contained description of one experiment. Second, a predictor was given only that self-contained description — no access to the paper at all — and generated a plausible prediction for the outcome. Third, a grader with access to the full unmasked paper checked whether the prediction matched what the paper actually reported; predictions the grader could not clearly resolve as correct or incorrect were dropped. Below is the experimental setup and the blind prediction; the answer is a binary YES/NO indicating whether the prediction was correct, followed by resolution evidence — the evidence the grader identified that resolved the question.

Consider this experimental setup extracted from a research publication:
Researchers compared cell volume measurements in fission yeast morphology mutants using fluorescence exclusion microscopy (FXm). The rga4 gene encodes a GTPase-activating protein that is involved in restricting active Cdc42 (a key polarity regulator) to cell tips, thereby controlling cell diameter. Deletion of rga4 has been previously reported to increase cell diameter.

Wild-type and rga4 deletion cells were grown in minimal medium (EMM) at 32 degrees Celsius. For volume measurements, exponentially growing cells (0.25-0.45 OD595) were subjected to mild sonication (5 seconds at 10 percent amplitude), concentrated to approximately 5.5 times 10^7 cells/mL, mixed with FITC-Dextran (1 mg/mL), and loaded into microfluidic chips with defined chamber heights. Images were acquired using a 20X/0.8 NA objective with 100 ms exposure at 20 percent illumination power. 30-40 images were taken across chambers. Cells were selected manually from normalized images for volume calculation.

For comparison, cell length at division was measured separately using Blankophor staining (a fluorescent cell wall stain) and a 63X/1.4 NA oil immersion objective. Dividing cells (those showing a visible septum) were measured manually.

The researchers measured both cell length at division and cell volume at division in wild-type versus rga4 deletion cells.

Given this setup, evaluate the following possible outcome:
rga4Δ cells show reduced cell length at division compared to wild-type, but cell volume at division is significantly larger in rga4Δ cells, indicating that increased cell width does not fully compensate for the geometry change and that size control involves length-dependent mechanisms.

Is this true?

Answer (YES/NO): NO